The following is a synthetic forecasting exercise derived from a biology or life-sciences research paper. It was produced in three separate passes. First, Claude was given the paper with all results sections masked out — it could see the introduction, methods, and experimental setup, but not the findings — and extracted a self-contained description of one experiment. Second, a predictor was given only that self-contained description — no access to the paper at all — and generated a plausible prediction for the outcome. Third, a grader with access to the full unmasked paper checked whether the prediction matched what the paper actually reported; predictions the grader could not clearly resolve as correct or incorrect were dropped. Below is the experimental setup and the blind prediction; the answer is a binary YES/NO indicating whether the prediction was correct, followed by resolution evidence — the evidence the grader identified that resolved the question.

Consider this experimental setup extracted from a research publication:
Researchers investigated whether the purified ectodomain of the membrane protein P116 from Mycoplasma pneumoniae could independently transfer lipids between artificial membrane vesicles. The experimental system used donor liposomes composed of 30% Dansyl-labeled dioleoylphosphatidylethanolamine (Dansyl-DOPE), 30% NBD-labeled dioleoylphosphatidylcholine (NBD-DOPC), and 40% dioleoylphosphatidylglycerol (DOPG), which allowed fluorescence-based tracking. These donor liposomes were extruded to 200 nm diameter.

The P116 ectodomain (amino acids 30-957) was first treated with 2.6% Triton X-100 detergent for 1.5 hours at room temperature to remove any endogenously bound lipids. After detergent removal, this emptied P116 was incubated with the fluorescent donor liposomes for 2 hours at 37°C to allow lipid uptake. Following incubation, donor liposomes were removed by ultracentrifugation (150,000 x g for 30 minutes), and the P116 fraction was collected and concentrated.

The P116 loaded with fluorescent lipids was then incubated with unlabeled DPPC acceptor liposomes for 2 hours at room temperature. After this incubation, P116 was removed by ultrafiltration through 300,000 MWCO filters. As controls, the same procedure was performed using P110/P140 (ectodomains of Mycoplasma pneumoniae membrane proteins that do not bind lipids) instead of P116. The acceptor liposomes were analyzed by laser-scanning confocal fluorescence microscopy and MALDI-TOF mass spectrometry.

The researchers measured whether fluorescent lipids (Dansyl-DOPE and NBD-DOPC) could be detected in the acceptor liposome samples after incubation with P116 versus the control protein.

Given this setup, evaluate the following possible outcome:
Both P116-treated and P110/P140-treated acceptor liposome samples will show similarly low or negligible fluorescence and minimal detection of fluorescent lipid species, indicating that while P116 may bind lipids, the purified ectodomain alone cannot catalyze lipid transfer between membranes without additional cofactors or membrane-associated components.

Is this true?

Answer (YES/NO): NO